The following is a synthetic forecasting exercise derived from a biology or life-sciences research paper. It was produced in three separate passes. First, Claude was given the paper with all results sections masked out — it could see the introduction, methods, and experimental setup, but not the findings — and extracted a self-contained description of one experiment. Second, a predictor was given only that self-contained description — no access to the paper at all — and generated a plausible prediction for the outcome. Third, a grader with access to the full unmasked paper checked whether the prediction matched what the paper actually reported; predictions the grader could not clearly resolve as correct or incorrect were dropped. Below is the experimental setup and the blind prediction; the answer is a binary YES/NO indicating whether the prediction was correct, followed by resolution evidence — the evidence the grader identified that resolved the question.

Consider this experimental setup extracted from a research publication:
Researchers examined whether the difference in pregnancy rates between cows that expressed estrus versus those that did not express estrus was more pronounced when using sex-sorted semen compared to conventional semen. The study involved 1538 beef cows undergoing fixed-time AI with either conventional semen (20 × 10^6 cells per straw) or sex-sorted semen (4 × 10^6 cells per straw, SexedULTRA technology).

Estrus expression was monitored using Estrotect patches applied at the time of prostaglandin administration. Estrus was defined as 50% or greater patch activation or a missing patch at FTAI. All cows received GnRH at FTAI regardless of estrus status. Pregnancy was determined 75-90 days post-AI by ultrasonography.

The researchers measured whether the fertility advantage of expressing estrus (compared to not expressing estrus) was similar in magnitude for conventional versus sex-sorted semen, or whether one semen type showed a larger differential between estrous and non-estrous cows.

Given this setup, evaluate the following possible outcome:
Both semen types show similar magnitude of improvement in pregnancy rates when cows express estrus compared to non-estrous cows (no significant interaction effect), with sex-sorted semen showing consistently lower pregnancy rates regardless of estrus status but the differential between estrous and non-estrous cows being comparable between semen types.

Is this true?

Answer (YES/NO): YES